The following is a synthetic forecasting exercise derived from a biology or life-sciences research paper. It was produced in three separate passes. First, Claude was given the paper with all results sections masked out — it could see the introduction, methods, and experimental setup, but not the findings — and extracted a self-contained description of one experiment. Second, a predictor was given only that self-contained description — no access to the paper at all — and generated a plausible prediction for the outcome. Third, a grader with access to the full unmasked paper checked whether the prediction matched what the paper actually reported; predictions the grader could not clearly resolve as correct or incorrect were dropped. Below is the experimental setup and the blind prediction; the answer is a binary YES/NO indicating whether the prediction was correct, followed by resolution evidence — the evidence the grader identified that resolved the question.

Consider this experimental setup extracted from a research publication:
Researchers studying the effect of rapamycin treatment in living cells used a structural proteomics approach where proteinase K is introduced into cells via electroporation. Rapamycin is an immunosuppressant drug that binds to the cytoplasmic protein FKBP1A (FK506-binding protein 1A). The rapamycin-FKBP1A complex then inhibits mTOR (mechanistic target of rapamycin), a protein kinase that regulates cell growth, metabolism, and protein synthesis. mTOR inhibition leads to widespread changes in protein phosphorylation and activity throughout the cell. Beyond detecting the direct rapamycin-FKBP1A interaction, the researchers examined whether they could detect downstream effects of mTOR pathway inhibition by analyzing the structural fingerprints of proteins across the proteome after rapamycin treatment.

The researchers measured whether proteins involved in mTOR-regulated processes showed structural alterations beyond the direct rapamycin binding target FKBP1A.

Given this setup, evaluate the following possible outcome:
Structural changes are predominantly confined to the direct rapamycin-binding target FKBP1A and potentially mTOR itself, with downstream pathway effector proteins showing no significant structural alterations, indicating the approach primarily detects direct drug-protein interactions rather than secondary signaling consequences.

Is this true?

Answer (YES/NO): NO